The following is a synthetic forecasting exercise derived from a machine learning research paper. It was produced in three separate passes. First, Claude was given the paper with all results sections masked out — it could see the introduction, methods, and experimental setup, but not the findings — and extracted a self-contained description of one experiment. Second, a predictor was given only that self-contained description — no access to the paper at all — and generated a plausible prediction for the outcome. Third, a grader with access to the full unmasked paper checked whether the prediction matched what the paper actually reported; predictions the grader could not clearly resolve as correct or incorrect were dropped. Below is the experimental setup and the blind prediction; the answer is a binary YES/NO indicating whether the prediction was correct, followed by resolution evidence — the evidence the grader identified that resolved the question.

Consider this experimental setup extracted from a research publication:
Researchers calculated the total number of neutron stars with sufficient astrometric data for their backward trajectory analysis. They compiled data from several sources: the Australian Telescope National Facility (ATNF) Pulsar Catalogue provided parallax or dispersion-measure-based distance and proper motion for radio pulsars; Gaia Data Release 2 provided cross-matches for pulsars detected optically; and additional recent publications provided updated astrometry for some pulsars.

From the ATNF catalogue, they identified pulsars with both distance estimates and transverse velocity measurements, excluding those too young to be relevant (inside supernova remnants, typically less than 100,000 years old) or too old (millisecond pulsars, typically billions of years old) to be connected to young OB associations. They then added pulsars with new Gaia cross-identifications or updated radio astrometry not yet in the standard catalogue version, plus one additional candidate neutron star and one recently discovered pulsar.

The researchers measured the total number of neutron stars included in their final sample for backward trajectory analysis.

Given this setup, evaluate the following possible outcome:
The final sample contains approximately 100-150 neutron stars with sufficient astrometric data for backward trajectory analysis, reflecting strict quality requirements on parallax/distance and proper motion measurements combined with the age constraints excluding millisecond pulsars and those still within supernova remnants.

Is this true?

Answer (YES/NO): NO